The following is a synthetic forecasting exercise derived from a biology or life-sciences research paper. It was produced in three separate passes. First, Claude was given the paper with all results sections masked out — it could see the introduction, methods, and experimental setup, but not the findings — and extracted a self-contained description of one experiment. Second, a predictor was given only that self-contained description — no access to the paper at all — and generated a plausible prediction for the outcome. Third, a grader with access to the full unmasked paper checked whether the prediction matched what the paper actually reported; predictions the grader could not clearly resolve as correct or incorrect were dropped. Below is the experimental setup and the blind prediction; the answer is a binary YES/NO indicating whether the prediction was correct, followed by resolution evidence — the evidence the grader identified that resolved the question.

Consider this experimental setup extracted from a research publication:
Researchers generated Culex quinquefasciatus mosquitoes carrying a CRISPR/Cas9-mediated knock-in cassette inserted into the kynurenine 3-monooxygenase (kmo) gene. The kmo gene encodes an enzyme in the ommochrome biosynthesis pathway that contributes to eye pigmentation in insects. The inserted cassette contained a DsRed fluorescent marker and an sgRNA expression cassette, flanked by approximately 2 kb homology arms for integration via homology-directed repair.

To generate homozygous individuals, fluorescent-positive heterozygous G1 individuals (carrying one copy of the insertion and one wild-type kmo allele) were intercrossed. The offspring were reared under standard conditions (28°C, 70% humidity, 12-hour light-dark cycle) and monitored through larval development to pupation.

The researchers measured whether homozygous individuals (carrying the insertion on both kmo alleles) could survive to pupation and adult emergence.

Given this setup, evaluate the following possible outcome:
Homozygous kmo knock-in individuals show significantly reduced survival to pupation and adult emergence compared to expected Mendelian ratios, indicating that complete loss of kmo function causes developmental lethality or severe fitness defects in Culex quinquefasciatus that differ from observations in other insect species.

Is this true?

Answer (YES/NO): YES